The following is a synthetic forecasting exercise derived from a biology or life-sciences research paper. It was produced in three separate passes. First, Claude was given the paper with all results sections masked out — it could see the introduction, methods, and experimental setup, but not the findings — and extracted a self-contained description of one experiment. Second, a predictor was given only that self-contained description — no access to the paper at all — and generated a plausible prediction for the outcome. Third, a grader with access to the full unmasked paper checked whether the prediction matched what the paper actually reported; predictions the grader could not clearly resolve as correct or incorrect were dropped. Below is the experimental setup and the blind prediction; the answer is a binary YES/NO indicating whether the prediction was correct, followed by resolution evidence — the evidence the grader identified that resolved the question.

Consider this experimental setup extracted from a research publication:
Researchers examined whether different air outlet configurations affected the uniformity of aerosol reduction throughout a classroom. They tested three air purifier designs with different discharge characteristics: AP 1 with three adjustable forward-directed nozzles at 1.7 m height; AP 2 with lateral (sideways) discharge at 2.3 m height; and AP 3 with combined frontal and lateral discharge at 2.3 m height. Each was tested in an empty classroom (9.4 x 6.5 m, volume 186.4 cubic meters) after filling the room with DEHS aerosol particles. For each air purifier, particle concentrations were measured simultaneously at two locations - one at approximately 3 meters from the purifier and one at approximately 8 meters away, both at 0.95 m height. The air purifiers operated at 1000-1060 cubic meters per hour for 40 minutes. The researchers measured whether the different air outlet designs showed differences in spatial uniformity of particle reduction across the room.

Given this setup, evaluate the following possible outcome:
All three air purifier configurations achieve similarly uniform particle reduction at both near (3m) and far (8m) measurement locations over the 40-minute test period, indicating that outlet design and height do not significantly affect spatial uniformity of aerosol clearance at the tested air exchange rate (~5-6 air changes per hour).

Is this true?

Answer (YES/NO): NO